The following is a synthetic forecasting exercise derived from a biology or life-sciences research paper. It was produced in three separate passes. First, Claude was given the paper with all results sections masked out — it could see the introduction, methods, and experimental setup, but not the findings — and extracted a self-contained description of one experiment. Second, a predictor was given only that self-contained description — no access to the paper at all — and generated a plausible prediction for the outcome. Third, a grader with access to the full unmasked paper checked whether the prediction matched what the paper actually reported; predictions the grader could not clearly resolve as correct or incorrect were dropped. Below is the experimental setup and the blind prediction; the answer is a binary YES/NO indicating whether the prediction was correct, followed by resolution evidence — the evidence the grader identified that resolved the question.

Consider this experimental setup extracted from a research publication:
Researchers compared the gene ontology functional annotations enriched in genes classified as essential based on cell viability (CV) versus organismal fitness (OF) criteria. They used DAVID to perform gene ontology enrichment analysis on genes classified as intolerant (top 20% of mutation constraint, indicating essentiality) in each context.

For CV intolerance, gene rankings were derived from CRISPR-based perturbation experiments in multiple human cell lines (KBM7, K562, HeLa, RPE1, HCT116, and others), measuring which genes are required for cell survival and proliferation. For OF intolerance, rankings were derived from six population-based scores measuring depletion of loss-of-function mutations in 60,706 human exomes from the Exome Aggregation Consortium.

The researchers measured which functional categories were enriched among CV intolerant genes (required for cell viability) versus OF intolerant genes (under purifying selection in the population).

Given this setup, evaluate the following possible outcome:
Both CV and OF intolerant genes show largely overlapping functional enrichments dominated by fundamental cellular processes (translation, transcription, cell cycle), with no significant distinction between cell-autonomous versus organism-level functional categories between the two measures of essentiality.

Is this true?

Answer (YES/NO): NO